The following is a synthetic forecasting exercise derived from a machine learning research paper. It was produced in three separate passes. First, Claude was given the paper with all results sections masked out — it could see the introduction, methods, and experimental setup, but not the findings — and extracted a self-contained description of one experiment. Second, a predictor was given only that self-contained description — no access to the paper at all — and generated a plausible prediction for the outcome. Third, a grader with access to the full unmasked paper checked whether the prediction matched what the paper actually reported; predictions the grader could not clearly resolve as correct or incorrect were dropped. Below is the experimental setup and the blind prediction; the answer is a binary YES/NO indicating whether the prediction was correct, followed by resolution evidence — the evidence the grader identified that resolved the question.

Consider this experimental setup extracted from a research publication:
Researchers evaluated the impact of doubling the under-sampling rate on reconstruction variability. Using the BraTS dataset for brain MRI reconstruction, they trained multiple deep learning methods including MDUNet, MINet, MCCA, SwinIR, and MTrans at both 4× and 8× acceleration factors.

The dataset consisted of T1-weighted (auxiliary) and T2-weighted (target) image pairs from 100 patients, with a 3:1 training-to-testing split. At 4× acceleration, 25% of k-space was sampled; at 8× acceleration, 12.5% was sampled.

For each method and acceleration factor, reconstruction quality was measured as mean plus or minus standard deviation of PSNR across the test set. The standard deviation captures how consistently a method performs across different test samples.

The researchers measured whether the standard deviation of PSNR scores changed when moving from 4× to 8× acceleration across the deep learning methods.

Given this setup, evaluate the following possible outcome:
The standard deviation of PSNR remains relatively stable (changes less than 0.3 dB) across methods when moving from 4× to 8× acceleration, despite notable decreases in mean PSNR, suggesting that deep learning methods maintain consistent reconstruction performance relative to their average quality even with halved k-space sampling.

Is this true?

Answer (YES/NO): YES